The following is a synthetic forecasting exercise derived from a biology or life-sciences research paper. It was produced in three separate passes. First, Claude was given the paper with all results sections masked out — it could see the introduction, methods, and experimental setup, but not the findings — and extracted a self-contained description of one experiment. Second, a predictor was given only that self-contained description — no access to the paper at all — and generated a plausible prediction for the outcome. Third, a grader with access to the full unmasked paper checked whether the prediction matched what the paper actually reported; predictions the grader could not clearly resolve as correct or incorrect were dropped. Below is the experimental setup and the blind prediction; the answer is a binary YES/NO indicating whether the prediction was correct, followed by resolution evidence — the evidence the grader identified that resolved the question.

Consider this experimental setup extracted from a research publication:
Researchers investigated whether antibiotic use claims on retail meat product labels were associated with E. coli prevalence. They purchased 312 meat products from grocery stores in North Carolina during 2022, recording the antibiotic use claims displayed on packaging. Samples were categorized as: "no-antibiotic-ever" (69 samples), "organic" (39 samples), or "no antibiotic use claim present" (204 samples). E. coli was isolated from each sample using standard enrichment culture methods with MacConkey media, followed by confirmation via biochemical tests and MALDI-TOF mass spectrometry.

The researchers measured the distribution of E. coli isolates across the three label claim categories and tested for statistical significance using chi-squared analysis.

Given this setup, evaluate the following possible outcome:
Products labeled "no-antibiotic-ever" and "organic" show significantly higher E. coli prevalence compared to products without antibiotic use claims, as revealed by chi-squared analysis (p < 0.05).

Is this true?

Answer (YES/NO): NO